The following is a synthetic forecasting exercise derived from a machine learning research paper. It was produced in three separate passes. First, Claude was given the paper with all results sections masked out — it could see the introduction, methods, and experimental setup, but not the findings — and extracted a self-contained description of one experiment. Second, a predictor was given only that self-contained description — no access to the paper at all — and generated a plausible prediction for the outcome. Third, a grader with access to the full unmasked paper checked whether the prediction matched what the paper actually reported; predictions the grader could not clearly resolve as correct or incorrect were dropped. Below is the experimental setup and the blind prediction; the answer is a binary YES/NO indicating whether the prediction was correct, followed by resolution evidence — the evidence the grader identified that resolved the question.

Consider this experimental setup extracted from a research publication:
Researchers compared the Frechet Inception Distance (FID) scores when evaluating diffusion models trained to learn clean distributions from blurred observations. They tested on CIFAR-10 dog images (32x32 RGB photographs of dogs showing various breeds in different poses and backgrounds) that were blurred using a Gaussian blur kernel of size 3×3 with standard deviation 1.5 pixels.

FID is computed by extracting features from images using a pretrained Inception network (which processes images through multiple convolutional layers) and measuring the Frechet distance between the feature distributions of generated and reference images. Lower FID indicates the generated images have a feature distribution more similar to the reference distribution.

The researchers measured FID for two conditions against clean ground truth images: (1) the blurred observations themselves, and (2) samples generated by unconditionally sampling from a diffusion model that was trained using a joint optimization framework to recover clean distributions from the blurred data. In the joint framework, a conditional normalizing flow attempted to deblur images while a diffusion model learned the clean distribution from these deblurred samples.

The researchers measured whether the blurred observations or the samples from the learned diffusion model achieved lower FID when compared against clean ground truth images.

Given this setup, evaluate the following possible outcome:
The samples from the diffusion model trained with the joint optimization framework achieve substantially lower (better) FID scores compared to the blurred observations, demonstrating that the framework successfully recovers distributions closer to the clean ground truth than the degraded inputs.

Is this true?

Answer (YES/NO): NO